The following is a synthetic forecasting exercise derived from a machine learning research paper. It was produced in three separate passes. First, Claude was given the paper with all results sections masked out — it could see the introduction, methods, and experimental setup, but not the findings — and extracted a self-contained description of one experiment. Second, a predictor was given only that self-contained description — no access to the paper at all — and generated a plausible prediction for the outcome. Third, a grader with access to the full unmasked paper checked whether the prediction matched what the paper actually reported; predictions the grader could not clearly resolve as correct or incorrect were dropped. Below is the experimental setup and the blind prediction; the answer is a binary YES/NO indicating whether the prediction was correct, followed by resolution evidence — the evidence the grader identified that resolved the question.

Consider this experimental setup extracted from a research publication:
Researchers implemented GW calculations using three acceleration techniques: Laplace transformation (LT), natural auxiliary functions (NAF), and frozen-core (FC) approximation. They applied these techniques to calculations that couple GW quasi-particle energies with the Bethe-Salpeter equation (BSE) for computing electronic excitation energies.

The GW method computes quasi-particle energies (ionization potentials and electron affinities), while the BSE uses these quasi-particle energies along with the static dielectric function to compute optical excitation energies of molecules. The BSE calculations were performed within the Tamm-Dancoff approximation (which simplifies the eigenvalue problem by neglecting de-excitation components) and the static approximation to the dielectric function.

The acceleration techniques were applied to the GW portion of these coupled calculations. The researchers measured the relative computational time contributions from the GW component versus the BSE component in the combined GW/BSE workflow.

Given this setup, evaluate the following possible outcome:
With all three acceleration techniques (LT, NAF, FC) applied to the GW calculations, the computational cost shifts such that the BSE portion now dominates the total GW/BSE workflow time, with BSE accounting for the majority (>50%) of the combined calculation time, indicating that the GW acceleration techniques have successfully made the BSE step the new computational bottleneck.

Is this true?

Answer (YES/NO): YES